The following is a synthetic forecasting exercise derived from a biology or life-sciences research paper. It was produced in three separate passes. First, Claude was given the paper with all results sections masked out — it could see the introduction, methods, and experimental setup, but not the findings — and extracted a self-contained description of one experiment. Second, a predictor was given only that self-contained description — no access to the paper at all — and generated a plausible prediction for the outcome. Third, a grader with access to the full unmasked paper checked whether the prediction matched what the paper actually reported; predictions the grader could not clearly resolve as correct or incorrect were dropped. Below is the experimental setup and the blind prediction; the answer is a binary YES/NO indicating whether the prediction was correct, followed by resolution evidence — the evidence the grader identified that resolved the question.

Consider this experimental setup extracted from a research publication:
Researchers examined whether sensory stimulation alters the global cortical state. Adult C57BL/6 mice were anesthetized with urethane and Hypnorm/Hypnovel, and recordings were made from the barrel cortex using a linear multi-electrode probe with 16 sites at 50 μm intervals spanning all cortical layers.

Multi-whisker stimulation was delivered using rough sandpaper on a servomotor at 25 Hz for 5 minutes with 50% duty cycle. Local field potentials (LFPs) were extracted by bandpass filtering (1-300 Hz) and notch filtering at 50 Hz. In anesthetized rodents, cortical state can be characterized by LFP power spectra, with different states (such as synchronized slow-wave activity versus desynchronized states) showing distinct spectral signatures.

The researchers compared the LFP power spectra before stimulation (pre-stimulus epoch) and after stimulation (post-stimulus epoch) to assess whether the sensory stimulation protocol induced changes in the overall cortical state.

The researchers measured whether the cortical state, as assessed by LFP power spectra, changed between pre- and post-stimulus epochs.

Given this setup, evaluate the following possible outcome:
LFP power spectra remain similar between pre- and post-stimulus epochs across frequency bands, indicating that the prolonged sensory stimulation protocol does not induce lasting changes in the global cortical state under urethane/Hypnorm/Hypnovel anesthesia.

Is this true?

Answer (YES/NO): YES